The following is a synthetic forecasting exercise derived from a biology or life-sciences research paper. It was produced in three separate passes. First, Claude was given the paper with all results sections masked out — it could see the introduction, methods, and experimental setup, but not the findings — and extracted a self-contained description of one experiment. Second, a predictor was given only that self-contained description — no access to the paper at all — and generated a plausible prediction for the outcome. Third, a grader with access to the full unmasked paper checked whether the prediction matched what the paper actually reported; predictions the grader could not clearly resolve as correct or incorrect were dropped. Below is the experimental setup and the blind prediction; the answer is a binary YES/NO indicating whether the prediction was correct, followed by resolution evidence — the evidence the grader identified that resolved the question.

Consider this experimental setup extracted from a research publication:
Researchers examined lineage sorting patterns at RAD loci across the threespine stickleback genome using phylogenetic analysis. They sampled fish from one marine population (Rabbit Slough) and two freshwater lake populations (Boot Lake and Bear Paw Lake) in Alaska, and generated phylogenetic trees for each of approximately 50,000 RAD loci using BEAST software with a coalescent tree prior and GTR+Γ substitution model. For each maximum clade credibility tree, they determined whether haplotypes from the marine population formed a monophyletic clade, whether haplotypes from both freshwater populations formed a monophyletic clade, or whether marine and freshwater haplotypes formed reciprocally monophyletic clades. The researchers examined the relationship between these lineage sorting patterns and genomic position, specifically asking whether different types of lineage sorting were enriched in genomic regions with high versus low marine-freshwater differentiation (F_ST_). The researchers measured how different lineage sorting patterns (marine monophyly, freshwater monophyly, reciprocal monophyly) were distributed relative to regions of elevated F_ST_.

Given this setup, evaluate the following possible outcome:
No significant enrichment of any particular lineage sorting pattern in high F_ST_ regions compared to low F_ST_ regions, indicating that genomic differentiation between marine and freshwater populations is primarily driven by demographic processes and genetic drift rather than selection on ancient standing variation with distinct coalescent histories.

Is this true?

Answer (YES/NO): NO